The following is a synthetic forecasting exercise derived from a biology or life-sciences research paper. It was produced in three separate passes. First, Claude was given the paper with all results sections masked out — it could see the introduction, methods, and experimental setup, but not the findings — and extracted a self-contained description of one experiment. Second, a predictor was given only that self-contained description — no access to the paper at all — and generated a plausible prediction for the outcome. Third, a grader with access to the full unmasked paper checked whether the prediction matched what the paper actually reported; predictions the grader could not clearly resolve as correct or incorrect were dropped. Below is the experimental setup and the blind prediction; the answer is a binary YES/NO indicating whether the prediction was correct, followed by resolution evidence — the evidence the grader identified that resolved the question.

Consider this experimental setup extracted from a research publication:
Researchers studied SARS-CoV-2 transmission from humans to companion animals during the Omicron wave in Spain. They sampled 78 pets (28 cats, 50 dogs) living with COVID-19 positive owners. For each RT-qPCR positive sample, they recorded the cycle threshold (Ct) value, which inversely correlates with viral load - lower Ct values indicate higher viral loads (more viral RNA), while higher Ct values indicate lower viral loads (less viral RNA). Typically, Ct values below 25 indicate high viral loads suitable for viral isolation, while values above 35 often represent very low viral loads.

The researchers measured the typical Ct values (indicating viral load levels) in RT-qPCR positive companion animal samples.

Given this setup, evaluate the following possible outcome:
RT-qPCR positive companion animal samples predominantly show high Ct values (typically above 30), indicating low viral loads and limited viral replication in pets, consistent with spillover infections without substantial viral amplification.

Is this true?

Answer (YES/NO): YES